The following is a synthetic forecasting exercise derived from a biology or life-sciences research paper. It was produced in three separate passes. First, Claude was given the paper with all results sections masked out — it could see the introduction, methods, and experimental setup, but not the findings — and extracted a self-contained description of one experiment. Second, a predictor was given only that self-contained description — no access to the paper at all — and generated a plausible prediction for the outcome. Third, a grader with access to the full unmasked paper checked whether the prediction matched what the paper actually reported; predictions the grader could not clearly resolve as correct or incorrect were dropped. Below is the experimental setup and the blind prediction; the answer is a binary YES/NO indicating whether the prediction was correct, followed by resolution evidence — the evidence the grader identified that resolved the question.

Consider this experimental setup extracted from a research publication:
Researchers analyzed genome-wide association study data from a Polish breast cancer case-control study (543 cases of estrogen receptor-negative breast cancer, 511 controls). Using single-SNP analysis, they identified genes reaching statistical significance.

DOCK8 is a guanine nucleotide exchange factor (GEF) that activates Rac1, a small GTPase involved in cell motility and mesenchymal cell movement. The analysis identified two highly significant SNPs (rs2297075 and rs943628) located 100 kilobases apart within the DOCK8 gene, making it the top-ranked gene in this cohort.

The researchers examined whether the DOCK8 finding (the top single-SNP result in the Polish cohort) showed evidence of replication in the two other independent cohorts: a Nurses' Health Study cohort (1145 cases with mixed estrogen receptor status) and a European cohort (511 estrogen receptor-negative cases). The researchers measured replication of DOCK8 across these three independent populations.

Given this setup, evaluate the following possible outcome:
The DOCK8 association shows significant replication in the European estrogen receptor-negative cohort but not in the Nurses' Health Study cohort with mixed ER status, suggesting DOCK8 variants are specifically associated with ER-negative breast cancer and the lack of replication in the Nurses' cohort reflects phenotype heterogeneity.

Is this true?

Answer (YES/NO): NO